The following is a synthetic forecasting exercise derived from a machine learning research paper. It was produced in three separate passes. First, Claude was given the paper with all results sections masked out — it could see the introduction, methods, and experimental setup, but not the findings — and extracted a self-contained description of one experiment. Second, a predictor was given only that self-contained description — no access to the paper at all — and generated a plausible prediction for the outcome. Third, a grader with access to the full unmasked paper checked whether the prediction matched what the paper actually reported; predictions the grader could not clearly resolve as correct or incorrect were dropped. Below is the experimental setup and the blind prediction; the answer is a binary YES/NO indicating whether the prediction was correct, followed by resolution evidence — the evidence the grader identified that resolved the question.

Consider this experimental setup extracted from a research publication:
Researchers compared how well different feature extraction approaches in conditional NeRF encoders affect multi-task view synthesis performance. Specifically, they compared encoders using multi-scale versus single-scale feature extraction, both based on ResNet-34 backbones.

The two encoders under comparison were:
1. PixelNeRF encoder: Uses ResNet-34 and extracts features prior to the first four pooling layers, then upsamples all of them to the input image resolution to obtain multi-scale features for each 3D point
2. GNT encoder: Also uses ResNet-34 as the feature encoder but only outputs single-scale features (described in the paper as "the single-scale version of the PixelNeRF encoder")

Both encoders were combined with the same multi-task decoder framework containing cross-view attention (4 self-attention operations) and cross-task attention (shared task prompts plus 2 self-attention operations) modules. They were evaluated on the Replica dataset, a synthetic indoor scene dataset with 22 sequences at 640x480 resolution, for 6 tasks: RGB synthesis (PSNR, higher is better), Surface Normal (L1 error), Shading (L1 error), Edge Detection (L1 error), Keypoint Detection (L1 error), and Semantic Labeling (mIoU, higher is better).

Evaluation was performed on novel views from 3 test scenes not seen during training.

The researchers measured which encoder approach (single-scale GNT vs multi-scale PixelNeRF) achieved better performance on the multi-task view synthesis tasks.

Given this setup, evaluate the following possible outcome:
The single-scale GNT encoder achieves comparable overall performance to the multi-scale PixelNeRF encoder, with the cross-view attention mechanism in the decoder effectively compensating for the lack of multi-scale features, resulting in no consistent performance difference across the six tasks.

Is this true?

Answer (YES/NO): NO